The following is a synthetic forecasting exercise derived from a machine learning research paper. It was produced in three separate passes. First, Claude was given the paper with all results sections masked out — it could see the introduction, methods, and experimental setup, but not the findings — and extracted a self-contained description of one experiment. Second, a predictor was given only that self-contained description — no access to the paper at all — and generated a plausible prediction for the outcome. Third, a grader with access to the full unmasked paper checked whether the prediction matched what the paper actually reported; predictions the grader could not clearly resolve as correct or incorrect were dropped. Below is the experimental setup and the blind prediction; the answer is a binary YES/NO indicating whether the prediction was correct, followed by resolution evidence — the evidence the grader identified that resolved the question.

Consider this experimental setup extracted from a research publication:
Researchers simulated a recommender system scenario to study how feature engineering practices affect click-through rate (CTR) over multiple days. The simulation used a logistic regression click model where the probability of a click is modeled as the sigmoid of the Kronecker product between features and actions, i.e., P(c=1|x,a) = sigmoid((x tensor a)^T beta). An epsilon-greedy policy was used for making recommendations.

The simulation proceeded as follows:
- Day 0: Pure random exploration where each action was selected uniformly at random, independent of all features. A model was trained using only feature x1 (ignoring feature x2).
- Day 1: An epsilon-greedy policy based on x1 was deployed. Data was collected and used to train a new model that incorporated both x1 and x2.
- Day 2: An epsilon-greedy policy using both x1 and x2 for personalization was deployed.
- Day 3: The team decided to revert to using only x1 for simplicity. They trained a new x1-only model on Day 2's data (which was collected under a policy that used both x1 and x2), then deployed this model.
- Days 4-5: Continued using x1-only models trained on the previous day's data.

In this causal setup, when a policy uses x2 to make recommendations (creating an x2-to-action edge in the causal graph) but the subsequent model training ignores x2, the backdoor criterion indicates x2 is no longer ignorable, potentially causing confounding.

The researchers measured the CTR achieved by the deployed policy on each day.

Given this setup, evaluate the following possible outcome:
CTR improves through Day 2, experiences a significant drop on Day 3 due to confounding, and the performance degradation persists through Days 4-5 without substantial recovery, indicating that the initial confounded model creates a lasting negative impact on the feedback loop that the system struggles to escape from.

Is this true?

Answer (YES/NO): NO